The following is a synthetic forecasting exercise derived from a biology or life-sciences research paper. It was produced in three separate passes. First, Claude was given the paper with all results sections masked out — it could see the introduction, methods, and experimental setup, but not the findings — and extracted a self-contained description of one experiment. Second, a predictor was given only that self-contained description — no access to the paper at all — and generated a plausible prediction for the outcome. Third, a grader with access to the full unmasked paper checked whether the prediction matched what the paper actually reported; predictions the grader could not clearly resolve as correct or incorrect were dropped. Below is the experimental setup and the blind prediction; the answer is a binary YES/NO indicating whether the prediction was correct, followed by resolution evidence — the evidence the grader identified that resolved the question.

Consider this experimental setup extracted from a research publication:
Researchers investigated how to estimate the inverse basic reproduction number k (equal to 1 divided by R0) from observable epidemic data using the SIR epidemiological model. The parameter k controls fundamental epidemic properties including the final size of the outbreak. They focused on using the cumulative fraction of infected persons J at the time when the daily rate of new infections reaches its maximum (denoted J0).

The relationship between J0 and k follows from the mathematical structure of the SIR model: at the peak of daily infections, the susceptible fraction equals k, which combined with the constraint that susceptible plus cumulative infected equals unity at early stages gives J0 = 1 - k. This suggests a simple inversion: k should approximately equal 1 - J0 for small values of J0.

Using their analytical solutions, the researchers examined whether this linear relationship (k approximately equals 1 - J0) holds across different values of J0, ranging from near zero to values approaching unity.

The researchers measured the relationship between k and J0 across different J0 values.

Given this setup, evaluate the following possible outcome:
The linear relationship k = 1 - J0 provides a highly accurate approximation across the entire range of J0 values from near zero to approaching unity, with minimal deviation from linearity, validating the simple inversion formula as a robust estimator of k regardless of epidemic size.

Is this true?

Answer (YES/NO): NO